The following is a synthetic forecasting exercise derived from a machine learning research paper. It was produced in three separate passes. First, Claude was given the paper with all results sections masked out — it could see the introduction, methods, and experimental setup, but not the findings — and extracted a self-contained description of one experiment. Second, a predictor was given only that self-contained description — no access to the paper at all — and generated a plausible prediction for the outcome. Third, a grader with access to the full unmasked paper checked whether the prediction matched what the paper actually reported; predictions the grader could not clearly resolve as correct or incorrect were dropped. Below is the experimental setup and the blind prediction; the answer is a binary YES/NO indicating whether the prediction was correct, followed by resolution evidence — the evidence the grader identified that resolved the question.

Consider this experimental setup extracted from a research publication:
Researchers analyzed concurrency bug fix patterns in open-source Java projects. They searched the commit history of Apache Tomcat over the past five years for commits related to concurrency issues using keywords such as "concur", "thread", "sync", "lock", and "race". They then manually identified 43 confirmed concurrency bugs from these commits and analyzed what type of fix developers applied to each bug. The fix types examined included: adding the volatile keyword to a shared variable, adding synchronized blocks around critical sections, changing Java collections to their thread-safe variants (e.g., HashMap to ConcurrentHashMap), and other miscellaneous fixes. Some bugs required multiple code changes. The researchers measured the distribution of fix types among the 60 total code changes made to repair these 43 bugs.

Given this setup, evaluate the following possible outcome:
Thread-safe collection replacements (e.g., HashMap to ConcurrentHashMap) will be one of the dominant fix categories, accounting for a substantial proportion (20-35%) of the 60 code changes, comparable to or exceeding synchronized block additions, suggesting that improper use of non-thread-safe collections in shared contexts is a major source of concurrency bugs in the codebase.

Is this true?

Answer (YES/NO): NO